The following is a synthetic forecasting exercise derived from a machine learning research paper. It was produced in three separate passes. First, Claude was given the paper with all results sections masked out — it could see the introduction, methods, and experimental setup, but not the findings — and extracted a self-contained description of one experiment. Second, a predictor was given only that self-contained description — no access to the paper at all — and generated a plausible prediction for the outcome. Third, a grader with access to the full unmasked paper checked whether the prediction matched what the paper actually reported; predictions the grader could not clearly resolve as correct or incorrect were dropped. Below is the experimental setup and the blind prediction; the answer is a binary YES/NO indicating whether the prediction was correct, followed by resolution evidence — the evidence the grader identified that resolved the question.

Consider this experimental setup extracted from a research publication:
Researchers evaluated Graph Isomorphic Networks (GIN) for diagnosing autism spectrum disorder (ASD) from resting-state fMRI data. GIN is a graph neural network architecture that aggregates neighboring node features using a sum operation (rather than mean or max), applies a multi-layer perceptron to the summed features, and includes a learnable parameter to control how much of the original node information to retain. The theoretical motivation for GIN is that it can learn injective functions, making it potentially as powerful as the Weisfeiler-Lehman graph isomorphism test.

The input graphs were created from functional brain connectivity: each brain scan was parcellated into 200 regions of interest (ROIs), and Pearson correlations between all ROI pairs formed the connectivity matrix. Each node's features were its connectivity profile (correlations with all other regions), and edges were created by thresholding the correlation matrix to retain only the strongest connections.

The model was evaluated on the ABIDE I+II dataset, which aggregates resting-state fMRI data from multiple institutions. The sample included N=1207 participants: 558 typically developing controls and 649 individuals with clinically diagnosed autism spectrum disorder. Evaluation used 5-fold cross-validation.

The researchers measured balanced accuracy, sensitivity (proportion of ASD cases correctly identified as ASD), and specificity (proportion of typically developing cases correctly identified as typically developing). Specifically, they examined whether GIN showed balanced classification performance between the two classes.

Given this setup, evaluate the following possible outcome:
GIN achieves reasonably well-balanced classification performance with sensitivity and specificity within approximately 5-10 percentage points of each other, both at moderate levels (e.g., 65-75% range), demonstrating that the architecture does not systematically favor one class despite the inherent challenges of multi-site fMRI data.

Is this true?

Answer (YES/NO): NO